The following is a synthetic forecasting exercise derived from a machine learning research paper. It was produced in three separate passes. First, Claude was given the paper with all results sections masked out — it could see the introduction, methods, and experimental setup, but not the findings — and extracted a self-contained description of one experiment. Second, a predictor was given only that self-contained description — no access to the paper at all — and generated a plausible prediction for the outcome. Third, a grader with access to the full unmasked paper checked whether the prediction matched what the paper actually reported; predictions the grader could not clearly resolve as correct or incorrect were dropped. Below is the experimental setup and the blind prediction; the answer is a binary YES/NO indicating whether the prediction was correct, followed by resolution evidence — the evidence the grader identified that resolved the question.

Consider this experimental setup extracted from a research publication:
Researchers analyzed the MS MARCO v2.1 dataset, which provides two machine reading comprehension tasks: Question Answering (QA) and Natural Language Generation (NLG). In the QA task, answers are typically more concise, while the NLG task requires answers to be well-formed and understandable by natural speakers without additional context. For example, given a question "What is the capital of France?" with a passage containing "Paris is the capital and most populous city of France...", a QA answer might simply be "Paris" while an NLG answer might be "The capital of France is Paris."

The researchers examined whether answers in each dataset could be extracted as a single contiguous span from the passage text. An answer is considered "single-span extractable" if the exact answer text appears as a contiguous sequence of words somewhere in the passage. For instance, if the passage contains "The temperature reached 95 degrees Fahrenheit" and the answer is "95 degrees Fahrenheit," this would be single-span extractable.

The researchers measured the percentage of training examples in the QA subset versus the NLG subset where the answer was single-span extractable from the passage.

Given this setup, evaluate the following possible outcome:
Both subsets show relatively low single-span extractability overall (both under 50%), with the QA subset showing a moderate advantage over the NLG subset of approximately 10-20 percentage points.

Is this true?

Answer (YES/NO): NO